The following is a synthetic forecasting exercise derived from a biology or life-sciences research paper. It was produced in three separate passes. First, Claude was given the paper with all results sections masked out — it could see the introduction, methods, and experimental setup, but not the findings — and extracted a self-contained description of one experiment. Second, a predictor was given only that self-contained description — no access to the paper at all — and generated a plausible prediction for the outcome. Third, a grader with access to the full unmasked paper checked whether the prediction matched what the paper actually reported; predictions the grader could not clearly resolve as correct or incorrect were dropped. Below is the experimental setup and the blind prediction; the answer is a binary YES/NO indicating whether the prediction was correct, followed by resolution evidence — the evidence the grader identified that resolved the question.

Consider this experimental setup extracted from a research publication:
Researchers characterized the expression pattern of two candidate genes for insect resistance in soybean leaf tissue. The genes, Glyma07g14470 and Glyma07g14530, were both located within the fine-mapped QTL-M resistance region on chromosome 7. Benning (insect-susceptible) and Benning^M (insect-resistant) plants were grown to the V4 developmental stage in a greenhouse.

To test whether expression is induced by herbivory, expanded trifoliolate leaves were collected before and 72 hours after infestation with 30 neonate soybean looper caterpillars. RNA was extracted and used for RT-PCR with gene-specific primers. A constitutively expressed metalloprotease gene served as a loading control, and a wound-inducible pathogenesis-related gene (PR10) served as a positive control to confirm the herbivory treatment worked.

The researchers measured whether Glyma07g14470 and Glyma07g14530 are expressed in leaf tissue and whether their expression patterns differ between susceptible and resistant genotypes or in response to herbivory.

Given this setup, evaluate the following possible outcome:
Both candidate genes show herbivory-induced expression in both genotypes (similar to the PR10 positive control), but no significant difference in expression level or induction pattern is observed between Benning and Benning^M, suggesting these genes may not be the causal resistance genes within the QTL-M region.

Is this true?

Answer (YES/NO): NO